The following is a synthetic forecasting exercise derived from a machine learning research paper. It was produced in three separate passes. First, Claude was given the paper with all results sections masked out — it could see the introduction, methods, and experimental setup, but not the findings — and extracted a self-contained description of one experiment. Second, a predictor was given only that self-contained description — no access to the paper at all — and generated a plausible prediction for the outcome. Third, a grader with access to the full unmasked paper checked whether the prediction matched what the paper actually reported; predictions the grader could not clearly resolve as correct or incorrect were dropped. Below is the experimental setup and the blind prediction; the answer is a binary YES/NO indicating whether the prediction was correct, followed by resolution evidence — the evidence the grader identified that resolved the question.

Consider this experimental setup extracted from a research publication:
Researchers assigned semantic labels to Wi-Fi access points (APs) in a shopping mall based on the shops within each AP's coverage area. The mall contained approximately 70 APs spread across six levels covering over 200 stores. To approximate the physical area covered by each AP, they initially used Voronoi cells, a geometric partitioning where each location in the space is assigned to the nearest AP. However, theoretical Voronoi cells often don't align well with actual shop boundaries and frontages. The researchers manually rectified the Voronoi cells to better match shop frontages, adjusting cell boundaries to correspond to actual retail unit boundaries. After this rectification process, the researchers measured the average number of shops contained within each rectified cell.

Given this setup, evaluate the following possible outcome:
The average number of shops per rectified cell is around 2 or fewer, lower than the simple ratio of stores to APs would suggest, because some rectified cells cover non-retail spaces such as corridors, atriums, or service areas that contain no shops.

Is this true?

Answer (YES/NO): NO